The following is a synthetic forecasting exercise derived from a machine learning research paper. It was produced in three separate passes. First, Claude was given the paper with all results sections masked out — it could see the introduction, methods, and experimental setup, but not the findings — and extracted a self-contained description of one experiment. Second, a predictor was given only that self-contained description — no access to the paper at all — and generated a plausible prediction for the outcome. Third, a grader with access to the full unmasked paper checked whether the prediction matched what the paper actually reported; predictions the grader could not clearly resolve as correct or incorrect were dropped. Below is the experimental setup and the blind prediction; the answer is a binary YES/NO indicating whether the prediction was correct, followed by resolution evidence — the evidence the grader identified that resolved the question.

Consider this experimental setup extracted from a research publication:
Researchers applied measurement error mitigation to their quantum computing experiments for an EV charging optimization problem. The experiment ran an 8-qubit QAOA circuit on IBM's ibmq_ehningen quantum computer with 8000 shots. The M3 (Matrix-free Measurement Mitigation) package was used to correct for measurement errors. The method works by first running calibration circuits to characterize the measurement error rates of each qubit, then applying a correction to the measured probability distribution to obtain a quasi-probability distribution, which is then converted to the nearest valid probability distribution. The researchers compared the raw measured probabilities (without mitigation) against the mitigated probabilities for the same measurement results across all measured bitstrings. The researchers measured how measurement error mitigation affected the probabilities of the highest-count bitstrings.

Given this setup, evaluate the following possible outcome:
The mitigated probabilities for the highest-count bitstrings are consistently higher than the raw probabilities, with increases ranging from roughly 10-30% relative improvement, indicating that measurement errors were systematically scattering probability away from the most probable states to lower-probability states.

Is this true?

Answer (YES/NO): NO